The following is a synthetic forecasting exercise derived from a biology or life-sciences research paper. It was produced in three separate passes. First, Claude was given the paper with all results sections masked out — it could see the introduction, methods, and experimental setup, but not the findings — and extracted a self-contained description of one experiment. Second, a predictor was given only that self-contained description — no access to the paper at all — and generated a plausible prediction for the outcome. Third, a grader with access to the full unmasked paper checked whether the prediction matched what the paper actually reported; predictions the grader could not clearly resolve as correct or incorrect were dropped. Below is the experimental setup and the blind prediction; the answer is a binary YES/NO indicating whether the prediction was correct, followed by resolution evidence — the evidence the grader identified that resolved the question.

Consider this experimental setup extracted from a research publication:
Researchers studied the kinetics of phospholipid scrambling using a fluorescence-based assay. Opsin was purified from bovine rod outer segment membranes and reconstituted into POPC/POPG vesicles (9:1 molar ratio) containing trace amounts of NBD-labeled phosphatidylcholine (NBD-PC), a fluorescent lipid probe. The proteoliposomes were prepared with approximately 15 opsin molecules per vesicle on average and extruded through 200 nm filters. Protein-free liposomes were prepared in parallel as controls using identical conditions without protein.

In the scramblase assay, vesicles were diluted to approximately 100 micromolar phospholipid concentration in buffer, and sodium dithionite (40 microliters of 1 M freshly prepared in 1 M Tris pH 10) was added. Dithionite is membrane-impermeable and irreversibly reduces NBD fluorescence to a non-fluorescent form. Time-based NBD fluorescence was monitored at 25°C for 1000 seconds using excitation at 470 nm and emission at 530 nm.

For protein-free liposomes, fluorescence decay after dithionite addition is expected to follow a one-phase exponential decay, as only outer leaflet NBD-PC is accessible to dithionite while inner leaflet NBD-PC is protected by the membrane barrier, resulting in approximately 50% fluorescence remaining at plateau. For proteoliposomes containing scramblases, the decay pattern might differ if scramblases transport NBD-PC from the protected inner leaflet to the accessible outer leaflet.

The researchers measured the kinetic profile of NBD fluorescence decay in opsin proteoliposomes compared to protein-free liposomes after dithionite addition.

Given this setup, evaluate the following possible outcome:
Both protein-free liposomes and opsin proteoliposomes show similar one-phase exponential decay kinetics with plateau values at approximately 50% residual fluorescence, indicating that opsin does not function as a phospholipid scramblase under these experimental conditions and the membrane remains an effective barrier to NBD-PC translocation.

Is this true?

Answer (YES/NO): NO